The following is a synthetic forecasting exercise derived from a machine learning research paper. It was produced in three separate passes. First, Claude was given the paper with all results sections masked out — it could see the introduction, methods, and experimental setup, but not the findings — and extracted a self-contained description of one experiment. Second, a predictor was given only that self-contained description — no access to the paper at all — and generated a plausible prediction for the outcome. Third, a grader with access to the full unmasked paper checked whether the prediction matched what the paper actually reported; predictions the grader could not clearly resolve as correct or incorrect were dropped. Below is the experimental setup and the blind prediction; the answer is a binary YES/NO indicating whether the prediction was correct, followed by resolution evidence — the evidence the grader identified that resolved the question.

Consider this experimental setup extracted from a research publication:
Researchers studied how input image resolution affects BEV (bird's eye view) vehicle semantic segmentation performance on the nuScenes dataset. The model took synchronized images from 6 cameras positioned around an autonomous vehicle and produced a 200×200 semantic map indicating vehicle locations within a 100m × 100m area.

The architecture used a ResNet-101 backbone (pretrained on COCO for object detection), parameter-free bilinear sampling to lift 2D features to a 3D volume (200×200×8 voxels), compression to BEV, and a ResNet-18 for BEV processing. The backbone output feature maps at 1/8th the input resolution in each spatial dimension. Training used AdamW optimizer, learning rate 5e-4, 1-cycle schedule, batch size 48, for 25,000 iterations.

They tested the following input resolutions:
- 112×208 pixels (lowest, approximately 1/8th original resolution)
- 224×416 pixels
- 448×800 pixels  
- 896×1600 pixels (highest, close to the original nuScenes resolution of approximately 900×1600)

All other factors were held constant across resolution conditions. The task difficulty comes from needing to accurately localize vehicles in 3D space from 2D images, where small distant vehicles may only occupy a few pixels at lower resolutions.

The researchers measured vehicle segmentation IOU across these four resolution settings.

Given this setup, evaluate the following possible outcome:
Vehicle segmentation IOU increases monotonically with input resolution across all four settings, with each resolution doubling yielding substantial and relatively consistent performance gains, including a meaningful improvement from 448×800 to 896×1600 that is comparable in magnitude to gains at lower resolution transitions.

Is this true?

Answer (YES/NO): NO